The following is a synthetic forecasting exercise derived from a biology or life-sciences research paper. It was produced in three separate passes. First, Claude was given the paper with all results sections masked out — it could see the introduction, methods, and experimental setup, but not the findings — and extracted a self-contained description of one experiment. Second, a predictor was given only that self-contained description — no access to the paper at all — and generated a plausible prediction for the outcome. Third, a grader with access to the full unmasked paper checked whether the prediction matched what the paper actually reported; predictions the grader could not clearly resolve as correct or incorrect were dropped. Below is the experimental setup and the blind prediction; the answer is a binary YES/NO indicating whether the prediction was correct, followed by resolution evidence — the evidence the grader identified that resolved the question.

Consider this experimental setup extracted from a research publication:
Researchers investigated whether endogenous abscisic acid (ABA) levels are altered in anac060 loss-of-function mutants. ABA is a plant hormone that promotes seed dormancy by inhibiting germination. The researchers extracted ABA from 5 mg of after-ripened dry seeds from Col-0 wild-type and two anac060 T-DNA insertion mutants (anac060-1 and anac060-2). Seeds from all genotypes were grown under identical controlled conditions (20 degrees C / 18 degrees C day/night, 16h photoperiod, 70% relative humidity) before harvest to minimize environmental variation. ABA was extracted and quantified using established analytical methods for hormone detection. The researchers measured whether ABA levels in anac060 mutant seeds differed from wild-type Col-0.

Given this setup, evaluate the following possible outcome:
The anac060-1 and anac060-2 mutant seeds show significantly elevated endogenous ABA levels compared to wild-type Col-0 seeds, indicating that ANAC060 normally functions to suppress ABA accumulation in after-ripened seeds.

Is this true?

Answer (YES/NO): NO